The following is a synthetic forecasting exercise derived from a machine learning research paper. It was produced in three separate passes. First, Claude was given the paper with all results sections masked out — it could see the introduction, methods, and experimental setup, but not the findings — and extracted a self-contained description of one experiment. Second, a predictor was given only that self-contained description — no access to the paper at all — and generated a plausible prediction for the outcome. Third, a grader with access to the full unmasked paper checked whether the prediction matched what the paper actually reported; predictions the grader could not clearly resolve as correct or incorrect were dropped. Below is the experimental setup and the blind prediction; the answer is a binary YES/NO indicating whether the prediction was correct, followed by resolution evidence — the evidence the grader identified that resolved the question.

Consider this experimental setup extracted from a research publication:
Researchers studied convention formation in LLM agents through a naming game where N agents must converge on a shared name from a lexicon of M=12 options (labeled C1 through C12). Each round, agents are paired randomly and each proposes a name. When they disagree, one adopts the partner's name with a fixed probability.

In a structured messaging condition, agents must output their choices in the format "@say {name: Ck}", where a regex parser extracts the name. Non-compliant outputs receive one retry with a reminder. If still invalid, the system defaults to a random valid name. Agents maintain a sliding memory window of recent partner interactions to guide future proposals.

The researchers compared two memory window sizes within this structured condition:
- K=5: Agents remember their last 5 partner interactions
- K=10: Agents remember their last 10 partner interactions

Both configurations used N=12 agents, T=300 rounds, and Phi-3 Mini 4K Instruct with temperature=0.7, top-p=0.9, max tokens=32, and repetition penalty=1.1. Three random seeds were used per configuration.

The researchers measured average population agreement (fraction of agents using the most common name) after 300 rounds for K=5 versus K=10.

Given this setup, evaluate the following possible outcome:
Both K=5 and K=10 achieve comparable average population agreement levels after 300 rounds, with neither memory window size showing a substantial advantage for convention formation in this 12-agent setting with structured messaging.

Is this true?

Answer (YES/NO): YES